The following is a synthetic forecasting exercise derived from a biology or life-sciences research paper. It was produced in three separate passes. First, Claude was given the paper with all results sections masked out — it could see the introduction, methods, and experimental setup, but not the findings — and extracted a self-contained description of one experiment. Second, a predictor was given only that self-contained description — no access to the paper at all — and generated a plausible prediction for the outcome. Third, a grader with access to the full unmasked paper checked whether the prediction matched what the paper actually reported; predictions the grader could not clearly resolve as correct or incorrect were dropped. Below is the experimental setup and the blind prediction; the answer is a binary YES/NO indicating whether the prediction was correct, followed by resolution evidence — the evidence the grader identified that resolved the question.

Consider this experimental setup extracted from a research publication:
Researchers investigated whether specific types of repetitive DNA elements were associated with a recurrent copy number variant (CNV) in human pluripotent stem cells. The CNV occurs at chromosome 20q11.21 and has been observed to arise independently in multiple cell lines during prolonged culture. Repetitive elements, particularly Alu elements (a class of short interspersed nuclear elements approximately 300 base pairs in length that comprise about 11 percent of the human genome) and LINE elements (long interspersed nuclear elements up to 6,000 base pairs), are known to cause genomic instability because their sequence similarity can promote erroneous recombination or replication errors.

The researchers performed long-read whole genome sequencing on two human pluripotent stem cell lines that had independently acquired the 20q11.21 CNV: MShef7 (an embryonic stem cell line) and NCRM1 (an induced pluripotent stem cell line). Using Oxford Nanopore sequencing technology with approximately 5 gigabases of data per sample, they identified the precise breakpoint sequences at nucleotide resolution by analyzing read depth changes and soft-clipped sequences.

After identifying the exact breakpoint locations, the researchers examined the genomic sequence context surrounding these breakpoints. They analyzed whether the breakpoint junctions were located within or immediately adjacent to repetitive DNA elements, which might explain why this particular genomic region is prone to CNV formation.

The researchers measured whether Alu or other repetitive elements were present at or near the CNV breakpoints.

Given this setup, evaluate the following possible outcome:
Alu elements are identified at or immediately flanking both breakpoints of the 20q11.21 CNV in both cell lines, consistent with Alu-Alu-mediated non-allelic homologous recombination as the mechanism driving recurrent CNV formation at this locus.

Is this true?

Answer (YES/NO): NO